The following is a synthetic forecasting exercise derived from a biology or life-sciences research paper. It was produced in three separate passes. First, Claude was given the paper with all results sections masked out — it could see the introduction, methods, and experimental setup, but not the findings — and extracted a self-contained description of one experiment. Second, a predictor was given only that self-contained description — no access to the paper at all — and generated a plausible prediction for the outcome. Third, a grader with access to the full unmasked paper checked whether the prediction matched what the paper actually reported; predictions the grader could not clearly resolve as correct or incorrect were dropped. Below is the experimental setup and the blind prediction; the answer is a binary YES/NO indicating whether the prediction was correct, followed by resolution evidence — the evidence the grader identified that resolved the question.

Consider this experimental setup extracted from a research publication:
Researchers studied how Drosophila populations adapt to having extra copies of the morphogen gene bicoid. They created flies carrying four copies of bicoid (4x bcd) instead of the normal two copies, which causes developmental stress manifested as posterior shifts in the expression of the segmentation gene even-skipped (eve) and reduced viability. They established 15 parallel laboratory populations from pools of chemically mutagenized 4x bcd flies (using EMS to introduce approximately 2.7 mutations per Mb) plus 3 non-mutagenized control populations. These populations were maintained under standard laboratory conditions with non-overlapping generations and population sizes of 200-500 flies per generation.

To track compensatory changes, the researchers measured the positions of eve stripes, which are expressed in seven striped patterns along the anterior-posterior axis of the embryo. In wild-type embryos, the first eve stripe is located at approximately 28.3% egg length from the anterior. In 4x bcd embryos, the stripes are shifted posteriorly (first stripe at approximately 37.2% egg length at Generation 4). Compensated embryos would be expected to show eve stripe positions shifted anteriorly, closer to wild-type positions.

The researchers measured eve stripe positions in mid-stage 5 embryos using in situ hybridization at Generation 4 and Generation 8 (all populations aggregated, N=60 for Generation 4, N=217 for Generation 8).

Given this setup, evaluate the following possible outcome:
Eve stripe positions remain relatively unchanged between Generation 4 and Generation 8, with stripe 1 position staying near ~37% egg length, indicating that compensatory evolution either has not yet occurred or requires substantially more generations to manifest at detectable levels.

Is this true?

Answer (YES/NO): NO